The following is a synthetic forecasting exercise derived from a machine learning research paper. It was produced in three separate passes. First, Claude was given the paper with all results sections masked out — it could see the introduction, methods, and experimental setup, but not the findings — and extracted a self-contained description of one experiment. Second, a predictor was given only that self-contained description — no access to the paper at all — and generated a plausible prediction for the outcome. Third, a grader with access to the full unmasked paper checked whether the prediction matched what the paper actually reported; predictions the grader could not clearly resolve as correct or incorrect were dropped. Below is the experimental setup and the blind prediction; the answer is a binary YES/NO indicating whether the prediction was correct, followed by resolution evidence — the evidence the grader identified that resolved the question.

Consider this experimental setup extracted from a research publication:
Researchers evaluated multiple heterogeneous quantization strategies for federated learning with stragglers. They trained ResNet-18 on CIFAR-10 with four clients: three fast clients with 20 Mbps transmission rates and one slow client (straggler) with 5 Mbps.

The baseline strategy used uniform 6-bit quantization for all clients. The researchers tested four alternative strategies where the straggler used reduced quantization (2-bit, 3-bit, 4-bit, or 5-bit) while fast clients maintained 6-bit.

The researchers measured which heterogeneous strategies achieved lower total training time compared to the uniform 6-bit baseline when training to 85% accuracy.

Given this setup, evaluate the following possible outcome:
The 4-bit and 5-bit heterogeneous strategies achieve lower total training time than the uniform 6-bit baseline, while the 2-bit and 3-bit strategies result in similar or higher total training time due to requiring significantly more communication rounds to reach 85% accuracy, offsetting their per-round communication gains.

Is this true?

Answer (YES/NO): NO